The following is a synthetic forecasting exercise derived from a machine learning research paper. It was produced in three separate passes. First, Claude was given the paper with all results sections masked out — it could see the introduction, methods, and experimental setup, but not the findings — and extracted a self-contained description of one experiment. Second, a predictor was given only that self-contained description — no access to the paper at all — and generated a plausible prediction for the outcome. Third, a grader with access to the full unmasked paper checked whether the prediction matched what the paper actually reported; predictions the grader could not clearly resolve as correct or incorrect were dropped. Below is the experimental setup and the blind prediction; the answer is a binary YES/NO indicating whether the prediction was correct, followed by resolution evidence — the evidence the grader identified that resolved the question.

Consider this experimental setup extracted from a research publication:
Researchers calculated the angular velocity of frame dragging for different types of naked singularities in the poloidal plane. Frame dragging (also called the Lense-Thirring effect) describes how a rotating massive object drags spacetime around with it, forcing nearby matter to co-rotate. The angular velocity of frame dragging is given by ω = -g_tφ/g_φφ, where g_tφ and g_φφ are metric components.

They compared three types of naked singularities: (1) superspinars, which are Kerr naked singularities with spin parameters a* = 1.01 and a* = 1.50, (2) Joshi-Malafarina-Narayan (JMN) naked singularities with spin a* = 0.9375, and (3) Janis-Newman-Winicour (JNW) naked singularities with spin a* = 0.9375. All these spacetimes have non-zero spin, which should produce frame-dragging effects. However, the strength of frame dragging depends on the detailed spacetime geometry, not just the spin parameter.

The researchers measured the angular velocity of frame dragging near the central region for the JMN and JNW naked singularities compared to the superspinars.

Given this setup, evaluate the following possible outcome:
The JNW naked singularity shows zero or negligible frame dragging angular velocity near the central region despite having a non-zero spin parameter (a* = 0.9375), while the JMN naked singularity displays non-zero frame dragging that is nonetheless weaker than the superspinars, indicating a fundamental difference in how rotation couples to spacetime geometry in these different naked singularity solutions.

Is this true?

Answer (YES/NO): NO